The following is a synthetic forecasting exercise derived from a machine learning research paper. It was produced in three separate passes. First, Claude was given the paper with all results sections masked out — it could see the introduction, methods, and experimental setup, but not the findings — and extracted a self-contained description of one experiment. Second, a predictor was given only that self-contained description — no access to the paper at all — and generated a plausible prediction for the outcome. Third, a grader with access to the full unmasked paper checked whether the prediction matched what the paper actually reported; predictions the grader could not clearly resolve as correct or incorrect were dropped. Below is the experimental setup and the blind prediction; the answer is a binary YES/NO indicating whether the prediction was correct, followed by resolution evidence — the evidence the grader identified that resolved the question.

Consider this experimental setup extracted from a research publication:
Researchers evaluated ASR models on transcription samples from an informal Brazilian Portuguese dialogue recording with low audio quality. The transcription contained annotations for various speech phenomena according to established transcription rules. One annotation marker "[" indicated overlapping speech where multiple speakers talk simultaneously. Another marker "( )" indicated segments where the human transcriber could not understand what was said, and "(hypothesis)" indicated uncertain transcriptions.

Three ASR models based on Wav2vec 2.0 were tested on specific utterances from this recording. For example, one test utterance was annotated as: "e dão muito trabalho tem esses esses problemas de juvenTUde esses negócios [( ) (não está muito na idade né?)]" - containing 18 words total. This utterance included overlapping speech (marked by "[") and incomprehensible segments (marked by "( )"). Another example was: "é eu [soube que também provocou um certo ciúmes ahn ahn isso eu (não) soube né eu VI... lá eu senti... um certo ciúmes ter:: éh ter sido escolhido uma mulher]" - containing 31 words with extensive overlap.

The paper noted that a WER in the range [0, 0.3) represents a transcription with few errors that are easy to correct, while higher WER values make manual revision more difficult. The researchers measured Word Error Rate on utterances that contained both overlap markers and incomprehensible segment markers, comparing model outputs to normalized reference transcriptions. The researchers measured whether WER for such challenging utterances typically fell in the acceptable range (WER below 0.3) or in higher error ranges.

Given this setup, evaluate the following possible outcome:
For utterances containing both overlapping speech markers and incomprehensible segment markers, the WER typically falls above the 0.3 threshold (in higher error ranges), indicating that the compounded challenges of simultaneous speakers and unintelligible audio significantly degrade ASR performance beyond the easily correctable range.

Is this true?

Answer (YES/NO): YES